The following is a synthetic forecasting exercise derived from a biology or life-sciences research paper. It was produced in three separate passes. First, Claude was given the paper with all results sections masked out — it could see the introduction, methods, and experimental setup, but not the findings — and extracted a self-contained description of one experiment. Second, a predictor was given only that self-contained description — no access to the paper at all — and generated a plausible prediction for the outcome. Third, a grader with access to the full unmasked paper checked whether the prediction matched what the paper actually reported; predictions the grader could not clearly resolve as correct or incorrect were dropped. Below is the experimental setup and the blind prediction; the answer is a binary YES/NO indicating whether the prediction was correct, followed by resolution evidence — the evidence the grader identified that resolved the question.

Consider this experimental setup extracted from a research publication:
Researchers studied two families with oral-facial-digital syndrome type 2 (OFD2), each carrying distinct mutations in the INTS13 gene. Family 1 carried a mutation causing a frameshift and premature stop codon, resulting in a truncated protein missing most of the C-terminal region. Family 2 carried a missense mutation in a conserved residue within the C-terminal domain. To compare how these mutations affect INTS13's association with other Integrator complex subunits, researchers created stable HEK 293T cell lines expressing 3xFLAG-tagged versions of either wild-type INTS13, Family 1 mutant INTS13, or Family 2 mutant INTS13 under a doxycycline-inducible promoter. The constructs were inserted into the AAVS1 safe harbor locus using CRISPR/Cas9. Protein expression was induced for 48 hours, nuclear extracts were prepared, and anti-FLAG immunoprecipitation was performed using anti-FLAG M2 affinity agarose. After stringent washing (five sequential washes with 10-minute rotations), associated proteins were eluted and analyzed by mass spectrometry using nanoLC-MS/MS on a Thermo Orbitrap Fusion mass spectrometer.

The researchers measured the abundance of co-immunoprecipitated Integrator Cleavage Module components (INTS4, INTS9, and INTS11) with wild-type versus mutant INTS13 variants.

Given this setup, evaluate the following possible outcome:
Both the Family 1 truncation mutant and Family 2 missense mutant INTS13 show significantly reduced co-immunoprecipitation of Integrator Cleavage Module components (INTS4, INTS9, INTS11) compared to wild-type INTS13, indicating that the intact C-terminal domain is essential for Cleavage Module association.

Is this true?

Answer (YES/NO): YES